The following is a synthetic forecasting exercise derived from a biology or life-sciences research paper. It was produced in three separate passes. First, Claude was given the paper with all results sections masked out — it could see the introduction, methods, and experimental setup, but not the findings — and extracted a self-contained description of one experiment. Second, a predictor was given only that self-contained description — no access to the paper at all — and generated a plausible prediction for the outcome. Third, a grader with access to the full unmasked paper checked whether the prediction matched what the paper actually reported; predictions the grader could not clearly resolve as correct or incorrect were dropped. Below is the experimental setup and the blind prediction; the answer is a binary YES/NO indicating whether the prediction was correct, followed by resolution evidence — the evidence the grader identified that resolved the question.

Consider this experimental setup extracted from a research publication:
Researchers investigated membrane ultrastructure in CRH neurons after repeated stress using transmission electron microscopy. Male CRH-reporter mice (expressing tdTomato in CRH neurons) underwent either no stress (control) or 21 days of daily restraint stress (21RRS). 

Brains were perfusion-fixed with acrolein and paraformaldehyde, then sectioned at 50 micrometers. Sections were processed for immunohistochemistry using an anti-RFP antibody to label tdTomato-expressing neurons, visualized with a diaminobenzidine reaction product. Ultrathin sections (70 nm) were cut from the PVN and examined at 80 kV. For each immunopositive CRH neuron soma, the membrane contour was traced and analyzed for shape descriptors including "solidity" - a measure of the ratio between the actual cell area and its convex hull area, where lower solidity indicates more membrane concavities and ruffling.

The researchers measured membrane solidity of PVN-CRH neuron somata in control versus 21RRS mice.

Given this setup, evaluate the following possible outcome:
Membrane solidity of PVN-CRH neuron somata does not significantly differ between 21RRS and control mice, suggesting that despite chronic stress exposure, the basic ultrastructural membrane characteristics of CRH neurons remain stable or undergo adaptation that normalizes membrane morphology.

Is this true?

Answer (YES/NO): NO